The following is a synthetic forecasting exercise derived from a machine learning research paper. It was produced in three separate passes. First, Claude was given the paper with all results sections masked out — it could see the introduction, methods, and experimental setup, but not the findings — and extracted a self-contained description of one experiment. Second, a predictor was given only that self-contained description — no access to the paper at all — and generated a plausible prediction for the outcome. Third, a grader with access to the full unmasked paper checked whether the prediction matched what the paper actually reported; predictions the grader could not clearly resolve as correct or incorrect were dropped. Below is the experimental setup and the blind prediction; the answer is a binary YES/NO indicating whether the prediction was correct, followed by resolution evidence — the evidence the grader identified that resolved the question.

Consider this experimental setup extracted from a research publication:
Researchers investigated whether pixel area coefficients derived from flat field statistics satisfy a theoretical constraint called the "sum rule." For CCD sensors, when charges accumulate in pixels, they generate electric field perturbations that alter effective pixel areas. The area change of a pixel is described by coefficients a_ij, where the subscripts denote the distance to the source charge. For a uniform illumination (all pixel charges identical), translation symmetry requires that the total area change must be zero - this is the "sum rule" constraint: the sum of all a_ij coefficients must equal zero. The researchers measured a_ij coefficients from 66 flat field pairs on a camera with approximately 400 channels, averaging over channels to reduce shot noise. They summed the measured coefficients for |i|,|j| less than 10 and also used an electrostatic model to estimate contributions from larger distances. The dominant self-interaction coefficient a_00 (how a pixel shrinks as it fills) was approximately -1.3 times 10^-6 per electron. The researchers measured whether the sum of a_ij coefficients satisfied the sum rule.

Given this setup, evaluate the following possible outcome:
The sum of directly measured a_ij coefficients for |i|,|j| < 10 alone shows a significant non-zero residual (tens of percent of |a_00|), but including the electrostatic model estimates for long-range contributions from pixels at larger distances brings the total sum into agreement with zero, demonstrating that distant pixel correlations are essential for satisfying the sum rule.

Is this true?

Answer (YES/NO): NO